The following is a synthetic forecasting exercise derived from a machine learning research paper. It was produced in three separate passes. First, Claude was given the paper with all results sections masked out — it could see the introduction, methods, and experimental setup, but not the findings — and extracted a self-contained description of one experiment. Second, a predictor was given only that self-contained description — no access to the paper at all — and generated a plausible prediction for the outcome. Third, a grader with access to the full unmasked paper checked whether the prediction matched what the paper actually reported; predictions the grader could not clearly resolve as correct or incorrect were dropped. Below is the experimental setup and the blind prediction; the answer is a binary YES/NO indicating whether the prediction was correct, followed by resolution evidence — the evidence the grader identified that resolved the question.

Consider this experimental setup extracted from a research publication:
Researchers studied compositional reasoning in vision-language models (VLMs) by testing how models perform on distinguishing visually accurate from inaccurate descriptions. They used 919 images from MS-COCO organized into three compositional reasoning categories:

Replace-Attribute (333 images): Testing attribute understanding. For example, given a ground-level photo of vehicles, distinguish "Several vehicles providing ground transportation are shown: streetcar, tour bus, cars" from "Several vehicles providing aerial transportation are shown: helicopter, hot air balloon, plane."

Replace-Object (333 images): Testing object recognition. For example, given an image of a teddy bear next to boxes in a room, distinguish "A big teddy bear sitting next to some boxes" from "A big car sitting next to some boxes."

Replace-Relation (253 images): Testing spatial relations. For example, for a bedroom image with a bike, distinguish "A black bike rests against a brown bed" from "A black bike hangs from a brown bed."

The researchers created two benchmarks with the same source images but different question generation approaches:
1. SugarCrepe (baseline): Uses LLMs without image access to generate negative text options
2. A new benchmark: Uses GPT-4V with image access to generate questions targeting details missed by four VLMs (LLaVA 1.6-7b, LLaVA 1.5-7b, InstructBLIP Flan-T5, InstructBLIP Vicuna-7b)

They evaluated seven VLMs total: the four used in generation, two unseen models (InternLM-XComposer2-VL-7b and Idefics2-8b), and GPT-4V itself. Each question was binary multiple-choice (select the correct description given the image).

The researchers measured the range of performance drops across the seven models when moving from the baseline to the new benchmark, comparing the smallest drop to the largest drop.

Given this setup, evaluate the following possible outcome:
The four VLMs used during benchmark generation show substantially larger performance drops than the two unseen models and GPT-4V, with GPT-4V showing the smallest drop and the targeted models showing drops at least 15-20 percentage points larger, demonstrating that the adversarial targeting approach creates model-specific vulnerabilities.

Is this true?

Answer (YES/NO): YES